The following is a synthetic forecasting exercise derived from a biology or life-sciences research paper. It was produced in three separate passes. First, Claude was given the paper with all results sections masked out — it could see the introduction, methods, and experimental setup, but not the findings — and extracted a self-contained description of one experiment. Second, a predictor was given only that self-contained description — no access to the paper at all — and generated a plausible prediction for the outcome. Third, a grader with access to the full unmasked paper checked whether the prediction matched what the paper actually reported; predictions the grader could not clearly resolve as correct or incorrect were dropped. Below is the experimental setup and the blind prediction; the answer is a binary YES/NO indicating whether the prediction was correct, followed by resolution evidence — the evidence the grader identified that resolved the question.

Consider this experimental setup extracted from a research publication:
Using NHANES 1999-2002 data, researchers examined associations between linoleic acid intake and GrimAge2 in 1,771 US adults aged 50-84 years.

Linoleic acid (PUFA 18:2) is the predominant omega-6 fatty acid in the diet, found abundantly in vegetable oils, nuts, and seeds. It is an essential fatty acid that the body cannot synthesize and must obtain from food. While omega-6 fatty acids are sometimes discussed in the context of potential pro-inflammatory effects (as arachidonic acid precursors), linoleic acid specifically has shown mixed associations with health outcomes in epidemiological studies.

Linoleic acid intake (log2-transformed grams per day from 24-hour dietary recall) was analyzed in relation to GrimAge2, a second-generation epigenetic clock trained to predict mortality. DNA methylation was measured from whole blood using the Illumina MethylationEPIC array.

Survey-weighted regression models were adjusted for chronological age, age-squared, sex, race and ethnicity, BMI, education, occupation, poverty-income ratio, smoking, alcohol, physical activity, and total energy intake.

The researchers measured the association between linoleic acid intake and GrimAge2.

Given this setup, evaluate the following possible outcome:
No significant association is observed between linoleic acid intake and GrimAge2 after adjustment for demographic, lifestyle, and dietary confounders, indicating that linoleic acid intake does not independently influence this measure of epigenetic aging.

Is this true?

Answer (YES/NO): YES